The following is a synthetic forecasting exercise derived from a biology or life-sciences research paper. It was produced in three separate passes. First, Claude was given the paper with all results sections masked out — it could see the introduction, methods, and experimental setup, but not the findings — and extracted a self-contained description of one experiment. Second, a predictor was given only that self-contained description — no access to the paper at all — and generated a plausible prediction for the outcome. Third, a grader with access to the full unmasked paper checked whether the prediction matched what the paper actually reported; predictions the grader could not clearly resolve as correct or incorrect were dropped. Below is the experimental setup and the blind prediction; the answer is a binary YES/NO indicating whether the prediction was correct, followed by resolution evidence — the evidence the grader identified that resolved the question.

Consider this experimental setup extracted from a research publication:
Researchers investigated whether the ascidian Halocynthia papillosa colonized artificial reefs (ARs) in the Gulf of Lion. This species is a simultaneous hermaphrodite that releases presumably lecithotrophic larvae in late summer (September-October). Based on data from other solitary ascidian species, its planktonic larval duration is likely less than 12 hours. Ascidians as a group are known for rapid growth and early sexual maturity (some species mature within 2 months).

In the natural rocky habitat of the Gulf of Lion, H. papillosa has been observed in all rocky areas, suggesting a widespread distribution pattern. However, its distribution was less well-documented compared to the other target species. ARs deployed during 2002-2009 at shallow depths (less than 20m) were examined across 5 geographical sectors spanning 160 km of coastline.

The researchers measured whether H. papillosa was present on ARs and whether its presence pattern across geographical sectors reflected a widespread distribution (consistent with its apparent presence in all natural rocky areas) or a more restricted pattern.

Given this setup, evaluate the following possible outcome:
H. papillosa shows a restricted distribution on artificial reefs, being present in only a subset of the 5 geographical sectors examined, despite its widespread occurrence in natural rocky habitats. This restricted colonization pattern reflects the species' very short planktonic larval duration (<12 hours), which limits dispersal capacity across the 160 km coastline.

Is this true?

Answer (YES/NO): NO